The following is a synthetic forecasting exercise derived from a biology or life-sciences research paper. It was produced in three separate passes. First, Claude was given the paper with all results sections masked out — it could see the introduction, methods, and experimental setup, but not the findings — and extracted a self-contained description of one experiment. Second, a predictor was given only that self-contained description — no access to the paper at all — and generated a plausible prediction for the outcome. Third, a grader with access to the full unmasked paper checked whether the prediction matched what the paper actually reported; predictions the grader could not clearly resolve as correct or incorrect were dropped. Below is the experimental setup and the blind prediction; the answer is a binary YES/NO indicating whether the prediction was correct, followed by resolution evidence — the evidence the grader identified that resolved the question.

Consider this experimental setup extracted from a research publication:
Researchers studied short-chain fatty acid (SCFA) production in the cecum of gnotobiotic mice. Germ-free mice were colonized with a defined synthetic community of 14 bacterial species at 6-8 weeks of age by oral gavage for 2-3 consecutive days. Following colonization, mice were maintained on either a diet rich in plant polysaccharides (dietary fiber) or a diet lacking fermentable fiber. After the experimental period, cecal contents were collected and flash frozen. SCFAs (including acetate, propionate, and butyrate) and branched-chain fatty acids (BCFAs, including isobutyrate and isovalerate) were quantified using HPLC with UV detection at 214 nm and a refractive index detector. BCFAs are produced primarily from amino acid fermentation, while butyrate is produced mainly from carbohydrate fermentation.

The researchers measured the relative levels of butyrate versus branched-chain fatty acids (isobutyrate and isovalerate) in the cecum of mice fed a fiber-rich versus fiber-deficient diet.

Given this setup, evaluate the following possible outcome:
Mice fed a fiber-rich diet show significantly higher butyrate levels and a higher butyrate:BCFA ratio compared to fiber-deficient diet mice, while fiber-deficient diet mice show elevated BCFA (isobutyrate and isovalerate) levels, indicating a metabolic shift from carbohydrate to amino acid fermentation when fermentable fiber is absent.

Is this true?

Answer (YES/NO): NO